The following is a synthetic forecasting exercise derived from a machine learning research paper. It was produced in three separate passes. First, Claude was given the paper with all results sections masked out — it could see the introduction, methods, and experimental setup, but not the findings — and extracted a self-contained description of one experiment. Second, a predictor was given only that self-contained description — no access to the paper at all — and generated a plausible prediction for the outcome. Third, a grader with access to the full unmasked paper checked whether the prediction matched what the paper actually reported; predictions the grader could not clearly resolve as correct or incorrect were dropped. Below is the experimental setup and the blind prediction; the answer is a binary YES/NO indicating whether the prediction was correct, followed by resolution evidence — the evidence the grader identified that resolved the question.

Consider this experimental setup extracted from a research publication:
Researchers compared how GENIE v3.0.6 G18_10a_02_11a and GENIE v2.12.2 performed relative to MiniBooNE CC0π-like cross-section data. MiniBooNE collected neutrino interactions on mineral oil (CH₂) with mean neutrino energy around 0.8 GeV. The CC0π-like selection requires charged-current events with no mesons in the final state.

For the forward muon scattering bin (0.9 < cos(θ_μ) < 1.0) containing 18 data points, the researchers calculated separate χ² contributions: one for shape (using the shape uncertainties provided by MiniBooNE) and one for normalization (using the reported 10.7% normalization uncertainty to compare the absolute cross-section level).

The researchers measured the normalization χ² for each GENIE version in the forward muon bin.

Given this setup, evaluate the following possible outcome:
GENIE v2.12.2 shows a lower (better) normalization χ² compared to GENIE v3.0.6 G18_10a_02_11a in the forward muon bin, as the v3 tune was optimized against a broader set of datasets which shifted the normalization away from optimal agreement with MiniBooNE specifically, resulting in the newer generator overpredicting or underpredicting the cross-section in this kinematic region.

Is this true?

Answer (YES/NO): NO